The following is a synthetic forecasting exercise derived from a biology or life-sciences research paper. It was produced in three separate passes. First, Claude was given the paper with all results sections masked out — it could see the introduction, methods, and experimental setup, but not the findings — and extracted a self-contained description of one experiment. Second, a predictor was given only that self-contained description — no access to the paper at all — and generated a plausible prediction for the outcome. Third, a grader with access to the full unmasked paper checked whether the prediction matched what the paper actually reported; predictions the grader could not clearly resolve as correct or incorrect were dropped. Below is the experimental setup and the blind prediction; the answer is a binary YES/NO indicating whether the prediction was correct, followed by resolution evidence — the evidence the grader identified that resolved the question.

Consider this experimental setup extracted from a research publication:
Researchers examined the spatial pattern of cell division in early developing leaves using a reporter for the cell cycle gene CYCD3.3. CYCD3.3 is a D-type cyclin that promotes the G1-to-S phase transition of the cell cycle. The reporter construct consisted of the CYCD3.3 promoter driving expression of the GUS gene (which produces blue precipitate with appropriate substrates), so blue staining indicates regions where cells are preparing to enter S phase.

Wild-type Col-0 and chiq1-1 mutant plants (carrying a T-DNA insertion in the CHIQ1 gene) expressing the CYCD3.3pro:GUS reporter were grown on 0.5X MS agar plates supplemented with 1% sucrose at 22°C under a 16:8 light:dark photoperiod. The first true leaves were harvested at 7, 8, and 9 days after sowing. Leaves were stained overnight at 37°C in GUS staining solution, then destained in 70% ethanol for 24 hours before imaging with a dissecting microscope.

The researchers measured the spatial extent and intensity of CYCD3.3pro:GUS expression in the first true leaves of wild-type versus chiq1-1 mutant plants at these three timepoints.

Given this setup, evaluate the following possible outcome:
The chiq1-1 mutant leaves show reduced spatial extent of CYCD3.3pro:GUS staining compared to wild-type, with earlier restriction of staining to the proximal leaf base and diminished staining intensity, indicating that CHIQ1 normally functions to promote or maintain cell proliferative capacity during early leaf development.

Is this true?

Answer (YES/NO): YES